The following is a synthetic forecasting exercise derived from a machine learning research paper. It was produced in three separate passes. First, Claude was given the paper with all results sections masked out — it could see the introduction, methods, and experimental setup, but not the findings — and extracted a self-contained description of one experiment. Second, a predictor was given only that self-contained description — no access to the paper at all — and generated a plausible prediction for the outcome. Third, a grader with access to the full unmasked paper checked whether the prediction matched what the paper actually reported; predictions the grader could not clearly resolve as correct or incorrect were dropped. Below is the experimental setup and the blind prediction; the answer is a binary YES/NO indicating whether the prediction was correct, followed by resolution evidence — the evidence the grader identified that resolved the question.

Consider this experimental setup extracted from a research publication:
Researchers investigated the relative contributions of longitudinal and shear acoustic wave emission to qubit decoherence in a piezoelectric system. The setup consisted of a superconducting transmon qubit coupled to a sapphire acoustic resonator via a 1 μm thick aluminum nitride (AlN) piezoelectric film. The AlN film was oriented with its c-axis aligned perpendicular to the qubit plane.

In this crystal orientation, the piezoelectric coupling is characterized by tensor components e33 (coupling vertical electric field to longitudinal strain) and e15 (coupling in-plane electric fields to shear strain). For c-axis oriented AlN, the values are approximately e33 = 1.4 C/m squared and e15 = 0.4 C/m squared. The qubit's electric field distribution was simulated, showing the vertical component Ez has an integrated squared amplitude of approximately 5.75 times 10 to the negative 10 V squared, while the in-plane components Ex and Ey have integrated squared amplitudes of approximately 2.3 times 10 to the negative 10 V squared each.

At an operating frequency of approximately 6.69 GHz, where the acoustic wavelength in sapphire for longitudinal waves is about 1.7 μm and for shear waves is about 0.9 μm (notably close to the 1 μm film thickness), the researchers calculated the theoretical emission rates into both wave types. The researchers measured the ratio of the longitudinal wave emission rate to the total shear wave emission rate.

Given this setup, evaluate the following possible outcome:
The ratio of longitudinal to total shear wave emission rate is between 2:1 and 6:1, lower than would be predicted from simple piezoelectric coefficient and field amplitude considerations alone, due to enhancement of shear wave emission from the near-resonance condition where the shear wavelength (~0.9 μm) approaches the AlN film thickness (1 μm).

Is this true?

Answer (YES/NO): NO